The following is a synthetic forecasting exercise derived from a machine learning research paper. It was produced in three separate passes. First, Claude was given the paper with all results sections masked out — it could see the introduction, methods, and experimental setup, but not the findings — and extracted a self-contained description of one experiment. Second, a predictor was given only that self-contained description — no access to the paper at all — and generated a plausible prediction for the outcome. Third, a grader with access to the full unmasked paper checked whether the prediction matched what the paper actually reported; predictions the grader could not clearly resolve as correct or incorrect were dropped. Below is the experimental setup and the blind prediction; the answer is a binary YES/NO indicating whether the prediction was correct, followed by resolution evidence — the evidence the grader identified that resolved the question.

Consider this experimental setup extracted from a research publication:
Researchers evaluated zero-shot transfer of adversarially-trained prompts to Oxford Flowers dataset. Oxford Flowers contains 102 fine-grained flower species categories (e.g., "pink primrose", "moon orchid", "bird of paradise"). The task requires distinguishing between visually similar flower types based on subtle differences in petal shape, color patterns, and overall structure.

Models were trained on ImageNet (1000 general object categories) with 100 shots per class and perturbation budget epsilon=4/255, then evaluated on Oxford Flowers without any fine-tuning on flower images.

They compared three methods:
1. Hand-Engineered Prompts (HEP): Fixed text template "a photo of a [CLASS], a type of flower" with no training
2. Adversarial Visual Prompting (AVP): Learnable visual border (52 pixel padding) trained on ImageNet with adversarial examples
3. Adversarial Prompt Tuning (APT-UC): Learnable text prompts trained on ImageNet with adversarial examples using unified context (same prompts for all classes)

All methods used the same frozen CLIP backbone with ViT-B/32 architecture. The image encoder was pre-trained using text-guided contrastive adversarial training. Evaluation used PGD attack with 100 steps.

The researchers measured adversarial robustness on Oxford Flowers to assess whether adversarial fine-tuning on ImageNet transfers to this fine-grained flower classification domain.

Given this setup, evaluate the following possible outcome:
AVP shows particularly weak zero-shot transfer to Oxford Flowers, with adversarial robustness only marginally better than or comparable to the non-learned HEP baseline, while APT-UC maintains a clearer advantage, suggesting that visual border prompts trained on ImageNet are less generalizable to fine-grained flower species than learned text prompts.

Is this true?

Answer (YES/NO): NO